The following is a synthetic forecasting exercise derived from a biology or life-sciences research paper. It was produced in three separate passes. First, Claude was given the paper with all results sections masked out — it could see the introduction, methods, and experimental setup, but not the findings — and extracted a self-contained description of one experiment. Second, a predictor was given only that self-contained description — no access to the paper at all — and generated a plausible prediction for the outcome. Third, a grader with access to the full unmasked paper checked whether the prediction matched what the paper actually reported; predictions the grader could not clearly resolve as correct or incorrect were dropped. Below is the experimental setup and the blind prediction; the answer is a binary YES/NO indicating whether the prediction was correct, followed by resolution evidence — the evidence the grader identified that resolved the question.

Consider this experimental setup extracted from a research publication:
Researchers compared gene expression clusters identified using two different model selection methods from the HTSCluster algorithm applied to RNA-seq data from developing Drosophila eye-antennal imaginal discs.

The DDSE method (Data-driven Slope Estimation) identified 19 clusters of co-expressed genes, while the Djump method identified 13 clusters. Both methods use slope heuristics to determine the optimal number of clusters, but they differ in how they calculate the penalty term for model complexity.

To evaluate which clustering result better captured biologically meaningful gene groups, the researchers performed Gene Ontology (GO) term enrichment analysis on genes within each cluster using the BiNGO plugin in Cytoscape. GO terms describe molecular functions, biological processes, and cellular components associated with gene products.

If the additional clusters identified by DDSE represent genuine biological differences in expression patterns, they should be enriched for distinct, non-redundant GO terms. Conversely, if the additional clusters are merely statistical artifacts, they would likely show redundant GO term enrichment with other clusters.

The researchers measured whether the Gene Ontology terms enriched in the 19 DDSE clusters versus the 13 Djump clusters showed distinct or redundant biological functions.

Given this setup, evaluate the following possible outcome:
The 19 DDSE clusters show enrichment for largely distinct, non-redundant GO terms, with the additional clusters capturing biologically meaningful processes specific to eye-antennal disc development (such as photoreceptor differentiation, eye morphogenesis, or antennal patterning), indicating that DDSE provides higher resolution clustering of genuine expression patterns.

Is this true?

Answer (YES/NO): NO